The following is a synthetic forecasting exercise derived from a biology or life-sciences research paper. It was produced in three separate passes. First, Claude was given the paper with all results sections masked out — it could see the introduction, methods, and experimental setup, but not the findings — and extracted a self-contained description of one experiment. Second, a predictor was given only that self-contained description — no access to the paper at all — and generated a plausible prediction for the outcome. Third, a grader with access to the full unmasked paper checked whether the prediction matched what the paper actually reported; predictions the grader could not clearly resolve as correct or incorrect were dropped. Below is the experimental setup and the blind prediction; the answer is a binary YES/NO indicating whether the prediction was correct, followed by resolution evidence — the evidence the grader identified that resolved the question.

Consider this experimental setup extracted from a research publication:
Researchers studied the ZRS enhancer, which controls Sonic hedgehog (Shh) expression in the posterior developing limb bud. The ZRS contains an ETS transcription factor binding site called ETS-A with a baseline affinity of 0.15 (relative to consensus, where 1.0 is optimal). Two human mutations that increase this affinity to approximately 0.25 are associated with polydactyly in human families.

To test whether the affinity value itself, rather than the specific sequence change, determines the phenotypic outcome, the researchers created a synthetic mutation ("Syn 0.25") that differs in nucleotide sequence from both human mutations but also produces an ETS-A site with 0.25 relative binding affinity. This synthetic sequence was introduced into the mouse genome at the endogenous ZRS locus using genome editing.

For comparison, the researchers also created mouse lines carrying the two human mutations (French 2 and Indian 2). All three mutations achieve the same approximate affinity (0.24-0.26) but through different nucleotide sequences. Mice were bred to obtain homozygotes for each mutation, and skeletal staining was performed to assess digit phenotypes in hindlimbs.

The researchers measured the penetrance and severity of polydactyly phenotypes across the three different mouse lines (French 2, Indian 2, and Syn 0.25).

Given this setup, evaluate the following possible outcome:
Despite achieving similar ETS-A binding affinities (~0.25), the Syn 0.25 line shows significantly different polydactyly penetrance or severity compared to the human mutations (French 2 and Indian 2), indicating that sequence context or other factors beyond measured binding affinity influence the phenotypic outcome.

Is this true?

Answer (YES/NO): NO